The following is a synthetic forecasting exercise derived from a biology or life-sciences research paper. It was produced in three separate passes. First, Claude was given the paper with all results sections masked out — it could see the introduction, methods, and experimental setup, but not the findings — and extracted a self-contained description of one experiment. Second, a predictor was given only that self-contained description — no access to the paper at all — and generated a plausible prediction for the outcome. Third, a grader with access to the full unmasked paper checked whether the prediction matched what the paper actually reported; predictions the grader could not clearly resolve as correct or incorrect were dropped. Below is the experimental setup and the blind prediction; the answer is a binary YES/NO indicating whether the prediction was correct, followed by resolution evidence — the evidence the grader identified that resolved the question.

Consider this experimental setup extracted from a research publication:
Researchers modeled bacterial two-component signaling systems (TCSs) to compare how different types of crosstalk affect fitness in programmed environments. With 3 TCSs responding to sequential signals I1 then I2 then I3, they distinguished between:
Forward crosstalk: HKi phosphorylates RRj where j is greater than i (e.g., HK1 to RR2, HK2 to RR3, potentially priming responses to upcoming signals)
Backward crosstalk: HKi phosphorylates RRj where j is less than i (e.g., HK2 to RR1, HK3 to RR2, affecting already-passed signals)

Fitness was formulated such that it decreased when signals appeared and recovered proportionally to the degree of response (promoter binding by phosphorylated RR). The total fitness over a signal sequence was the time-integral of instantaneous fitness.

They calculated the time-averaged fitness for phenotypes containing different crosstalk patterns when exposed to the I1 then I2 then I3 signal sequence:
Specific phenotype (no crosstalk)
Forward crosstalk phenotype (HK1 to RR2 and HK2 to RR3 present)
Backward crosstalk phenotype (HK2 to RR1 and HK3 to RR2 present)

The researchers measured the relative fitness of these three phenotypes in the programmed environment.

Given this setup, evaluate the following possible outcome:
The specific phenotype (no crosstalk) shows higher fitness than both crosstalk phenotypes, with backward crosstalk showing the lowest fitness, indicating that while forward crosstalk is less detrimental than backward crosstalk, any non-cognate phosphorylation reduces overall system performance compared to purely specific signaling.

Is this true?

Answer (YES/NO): NO